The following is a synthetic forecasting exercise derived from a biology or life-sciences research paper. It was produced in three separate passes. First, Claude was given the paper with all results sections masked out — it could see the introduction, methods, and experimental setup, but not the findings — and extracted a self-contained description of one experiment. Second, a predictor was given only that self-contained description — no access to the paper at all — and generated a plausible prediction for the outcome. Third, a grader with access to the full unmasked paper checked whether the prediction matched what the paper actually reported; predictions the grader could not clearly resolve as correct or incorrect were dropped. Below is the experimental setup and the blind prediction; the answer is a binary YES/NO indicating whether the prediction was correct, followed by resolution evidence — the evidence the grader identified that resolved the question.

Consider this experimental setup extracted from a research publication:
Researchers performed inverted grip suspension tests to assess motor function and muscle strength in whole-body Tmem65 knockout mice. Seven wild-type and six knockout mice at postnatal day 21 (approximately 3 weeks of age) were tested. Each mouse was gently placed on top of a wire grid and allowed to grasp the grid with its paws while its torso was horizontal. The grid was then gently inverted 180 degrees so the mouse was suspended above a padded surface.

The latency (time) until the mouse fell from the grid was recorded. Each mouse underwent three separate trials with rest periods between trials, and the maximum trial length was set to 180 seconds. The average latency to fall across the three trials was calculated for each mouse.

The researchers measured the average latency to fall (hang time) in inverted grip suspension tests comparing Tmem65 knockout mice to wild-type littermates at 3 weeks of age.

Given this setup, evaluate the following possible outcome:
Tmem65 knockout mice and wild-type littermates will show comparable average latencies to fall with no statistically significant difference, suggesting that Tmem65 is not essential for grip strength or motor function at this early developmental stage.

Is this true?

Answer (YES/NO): NO